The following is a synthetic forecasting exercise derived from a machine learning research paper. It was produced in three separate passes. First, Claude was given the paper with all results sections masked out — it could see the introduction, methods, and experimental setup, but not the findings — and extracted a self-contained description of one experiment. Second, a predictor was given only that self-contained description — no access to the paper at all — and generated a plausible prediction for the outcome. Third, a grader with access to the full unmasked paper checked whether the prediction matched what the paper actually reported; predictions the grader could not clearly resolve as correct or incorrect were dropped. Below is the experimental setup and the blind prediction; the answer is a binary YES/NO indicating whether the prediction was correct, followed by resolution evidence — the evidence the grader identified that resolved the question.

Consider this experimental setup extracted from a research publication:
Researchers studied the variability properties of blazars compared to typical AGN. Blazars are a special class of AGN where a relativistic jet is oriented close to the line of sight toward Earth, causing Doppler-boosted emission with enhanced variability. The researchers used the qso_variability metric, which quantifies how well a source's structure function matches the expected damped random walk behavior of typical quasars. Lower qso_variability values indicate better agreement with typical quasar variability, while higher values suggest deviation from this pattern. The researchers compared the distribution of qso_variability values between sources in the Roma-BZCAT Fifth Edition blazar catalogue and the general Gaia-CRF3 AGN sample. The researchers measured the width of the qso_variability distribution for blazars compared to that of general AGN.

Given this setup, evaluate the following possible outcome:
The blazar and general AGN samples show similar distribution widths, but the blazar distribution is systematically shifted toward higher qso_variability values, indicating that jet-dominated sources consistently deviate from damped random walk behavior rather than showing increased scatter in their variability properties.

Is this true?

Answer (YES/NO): NO